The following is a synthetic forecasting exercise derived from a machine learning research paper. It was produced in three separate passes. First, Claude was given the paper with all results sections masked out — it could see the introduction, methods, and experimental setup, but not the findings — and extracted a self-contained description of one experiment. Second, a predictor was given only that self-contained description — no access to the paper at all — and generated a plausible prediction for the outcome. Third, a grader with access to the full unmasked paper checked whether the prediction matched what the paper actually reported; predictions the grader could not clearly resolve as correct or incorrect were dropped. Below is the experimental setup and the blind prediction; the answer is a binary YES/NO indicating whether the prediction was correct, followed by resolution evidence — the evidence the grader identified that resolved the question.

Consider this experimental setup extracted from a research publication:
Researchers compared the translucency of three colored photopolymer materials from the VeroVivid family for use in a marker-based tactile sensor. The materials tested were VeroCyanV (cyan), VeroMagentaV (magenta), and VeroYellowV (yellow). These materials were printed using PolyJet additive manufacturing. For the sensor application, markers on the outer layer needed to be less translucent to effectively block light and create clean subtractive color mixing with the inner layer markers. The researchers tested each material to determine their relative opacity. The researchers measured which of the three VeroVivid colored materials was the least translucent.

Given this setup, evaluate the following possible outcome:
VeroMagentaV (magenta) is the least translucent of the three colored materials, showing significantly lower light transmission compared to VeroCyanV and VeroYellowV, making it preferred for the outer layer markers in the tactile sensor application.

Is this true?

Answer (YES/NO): NO